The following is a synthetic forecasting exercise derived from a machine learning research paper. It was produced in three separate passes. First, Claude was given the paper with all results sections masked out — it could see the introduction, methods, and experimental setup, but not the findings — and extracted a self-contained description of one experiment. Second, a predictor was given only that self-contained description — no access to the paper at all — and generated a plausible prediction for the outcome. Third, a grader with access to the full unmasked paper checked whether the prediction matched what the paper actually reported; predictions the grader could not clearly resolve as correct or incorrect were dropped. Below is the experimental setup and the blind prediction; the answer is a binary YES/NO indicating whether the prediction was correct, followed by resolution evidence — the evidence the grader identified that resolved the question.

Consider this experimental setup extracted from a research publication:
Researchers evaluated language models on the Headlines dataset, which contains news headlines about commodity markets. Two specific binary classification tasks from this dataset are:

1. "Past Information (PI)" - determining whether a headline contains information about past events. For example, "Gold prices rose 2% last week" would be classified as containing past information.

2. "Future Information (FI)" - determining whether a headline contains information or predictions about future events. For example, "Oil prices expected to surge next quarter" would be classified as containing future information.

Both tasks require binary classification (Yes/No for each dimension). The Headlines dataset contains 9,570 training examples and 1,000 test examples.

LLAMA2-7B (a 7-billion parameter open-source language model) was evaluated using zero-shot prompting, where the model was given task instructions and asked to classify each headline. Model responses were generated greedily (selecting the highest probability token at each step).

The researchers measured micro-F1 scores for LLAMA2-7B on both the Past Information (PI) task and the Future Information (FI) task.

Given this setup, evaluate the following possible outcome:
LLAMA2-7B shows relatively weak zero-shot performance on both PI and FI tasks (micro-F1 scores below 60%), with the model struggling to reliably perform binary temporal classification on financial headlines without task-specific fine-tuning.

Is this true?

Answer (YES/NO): NO